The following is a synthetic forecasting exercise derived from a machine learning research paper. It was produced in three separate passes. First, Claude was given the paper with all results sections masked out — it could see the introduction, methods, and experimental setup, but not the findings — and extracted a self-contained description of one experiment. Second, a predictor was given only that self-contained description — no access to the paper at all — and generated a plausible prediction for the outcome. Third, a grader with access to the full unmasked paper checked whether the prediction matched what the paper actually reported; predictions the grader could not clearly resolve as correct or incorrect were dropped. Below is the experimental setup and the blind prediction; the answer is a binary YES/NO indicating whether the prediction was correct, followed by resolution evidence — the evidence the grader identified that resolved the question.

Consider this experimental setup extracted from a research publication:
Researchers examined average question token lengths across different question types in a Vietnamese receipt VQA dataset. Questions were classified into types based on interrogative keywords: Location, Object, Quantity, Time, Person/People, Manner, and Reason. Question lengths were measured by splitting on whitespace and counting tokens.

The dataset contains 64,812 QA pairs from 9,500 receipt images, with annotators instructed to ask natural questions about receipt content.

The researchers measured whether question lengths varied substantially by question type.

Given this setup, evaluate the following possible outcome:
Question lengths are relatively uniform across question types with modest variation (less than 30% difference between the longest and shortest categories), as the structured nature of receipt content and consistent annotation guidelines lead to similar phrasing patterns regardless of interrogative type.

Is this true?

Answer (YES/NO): NO